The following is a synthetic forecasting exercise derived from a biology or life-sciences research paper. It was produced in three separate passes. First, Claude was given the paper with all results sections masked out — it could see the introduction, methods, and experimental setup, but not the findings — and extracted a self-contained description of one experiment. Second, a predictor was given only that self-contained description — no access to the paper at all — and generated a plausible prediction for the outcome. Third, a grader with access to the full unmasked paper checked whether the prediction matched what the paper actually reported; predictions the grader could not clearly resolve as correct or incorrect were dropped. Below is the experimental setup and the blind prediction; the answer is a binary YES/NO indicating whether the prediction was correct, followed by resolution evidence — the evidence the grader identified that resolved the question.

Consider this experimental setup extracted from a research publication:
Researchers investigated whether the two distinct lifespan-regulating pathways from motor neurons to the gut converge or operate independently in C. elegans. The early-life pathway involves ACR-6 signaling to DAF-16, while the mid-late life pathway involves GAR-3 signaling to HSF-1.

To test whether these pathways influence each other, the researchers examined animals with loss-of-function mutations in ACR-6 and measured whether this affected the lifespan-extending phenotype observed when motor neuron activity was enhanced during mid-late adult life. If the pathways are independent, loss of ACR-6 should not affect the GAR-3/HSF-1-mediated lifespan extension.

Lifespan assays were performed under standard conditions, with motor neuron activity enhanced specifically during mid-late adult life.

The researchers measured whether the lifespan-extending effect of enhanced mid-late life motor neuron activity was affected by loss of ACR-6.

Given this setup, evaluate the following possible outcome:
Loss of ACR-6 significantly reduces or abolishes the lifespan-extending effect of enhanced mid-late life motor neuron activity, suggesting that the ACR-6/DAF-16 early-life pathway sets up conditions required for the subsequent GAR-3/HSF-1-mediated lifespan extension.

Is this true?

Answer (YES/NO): NO